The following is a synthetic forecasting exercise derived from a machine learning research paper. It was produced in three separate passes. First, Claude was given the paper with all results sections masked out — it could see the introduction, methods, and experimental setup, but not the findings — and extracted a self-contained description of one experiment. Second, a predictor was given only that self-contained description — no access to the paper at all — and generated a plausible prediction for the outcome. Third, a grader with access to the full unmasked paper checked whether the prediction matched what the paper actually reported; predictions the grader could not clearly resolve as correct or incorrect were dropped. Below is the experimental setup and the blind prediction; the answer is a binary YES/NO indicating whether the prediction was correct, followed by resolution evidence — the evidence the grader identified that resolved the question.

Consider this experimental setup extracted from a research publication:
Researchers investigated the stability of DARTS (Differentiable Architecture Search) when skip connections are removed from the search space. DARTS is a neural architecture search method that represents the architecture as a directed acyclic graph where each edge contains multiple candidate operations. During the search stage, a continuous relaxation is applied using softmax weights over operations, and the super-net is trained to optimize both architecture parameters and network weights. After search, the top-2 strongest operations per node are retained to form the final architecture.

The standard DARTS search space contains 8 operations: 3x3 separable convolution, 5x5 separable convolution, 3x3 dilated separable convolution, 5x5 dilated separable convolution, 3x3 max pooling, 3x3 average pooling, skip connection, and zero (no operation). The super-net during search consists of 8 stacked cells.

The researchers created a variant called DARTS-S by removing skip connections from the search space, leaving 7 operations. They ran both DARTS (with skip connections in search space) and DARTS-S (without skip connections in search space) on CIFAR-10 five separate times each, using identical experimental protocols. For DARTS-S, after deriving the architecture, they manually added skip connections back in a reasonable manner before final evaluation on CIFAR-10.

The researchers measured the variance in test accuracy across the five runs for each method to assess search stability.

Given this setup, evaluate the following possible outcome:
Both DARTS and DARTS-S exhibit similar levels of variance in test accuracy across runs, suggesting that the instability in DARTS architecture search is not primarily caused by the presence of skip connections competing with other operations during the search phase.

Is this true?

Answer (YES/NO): NO